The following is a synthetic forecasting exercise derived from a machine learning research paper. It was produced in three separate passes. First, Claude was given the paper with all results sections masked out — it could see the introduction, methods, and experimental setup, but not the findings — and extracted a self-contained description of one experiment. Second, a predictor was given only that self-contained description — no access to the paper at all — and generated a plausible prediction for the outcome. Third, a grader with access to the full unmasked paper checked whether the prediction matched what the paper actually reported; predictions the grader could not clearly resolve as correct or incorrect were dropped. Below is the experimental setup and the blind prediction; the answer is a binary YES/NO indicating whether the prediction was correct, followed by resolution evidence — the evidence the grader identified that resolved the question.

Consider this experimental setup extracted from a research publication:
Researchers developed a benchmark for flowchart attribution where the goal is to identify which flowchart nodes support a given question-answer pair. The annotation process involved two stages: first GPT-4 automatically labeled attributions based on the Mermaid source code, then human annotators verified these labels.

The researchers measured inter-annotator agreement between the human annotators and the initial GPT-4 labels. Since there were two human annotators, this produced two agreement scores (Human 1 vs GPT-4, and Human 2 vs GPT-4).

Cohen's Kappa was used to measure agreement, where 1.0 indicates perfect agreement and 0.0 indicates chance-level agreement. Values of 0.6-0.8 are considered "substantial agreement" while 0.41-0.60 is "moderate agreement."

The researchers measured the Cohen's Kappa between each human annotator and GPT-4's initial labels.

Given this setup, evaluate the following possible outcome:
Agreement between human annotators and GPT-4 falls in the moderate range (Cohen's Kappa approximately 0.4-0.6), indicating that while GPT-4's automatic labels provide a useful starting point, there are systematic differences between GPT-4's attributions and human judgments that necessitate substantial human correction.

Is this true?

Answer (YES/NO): NO